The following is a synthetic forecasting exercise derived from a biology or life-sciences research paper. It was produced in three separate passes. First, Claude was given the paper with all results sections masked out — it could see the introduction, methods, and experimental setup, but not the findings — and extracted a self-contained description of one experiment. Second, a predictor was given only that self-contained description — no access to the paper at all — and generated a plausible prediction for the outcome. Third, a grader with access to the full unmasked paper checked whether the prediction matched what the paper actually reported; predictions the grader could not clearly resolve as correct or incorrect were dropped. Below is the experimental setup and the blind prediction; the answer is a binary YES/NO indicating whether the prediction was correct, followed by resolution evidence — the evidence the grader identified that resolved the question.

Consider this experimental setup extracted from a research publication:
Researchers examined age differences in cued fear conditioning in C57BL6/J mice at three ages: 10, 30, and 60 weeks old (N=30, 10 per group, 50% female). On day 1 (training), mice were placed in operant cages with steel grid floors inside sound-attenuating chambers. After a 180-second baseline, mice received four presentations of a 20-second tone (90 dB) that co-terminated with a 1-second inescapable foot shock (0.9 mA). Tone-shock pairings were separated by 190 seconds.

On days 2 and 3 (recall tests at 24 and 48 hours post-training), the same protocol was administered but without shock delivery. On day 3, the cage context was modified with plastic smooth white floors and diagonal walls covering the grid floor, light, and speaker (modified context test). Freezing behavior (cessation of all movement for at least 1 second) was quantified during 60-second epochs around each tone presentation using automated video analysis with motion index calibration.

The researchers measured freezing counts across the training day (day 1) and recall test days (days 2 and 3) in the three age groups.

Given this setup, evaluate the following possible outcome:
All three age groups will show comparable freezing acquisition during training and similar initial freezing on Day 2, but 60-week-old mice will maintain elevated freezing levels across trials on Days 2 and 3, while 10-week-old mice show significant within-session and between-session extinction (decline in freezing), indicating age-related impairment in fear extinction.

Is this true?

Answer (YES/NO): NO